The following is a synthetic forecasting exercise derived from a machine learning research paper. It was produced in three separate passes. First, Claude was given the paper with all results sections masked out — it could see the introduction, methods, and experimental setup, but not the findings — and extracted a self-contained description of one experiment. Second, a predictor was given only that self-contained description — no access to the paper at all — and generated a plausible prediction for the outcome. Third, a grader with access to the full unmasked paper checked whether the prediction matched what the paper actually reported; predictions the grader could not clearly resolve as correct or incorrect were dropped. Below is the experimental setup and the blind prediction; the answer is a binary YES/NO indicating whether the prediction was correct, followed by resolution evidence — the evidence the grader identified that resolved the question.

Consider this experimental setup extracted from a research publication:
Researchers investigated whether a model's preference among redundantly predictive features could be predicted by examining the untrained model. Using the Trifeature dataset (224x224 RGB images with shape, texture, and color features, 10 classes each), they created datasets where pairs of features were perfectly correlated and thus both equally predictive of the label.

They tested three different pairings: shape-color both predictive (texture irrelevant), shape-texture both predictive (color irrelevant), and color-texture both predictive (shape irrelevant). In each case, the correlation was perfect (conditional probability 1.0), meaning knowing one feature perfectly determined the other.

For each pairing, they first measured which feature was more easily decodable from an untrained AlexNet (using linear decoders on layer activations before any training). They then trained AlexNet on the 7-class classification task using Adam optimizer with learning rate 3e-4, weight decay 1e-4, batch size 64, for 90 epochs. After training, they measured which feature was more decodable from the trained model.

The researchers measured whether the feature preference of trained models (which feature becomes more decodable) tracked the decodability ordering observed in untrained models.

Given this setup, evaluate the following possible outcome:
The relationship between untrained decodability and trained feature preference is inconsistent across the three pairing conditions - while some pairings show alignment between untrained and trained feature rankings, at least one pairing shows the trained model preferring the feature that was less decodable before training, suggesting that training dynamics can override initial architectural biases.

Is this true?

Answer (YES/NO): NO